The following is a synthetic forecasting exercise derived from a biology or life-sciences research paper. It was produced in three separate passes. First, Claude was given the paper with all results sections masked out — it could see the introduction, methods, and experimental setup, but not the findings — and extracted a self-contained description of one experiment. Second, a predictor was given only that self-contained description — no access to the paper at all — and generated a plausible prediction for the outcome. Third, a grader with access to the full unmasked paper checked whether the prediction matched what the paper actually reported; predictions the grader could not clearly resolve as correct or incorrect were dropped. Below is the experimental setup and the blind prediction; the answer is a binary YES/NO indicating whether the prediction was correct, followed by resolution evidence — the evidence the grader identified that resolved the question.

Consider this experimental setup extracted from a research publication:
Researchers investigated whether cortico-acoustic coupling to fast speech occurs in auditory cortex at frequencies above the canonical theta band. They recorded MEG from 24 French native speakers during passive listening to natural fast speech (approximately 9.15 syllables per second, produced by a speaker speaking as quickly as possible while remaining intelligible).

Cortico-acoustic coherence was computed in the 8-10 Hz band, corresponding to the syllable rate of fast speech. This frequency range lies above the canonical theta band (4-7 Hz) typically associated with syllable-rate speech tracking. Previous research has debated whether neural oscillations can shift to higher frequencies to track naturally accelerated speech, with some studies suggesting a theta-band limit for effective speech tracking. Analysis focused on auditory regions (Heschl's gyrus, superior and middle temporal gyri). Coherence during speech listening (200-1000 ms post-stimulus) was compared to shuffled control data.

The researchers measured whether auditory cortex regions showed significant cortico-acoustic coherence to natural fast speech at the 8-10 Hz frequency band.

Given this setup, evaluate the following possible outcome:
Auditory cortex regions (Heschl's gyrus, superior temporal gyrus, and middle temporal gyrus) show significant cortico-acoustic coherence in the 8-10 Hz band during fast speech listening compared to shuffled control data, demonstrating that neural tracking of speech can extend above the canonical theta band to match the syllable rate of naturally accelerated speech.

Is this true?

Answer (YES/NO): YES